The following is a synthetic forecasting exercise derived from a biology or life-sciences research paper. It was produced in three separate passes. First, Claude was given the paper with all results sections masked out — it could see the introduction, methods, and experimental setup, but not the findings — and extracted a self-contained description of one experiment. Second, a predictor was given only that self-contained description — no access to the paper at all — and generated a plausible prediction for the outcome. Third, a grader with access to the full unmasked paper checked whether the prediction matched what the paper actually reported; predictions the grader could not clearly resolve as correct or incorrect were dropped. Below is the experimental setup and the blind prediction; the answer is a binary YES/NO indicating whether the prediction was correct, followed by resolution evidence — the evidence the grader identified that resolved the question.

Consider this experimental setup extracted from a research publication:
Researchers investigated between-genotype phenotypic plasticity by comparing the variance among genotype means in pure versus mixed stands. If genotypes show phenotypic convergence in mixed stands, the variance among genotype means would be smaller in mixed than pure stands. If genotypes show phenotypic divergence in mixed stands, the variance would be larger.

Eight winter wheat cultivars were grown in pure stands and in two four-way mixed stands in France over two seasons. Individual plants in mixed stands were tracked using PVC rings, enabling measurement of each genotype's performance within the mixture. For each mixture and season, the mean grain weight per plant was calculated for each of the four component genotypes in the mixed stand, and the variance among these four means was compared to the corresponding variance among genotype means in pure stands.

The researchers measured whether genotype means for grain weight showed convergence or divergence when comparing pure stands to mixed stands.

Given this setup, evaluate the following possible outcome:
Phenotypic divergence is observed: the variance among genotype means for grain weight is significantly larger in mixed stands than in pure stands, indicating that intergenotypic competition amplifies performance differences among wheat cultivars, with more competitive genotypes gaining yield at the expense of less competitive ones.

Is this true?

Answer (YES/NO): NO